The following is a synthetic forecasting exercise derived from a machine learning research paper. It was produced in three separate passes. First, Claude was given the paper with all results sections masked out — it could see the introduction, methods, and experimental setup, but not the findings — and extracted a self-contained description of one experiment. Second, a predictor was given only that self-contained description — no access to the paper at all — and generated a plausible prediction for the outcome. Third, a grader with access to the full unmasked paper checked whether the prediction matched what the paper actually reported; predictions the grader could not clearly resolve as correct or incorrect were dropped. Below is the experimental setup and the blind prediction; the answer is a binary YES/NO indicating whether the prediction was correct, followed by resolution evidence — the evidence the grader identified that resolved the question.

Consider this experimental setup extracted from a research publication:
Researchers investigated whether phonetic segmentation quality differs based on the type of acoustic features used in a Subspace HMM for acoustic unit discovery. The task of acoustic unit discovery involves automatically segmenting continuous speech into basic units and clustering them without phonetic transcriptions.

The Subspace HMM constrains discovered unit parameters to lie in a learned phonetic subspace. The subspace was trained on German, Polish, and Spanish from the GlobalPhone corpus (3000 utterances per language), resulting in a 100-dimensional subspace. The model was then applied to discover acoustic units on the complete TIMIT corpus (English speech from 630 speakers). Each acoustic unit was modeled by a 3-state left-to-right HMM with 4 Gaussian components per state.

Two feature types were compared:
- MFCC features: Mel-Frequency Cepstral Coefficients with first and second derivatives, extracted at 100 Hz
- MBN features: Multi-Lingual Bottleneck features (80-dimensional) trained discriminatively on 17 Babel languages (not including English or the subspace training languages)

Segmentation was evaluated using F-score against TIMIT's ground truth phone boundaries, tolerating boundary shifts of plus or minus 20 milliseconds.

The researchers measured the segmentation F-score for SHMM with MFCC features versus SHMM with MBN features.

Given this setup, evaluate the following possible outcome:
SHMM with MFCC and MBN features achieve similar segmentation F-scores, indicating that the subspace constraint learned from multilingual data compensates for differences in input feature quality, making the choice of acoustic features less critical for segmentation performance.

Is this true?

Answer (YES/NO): NO